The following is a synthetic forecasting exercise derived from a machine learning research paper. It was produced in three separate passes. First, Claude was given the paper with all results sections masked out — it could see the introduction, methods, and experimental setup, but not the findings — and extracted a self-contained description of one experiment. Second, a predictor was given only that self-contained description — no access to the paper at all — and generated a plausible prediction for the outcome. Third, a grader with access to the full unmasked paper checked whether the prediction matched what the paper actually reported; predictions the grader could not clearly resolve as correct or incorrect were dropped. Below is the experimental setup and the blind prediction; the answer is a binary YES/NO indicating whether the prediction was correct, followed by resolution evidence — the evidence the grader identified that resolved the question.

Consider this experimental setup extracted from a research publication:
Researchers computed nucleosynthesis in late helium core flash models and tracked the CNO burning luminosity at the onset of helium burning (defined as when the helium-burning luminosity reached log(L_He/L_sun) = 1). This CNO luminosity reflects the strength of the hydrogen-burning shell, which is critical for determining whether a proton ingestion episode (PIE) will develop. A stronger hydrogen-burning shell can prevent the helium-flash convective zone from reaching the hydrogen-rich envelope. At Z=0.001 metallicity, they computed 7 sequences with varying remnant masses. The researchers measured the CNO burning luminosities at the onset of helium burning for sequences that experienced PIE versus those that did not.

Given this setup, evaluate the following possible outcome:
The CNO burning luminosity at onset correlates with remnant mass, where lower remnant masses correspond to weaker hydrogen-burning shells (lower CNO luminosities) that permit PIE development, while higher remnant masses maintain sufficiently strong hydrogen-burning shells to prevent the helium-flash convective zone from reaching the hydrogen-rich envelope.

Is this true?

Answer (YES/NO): YES